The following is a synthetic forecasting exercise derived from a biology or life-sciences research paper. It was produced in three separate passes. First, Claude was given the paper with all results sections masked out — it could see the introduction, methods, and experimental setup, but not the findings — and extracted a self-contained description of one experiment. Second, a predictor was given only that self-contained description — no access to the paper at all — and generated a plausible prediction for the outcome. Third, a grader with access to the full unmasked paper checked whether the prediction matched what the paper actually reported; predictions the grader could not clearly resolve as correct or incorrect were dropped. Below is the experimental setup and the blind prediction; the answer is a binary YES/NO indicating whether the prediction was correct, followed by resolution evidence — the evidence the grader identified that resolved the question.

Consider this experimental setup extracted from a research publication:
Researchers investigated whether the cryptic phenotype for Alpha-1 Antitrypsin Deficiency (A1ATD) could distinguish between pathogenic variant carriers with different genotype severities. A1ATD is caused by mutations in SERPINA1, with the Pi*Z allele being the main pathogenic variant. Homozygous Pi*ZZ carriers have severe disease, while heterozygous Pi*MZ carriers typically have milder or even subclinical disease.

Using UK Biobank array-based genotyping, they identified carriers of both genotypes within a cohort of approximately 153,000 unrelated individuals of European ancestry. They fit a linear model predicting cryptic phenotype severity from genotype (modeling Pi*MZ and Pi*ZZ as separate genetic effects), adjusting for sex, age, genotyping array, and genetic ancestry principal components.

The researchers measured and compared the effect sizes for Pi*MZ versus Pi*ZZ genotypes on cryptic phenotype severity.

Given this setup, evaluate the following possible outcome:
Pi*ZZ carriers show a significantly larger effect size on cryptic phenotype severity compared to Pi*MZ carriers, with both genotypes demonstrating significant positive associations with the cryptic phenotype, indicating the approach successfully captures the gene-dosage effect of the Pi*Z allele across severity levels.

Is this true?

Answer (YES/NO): YES